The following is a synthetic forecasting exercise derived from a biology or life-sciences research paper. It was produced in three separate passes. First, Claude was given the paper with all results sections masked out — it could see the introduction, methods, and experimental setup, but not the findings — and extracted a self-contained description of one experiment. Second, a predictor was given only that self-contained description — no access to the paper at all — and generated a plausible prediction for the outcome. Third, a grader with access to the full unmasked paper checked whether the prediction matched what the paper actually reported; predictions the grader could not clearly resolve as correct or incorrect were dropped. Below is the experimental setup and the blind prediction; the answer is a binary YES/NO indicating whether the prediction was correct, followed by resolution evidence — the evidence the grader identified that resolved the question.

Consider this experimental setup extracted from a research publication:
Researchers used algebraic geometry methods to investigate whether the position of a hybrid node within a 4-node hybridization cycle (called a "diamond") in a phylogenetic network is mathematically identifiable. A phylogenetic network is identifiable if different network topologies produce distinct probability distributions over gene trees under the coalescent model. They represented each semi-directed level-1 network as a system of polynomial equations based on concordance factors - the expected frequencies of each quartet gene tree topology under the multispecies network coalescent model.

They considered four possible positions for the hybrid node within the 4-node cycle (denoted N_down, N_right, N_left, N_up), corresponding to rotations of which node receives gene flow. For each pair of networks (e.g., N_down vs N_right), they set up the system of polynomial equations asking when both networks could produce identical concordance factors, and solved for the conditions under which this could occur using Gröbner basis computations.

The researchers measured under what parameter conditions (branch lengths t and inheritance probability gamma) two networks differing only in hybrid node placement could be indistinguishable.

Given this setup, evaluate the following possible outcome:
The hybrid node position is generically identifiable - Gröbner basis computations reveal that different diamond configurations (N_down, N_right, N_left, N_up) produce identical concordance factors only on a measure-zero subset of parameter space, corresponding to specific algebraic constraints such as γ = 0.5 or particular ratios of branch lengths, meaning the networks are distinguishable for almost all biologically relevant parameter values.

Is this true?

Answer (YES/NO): NO